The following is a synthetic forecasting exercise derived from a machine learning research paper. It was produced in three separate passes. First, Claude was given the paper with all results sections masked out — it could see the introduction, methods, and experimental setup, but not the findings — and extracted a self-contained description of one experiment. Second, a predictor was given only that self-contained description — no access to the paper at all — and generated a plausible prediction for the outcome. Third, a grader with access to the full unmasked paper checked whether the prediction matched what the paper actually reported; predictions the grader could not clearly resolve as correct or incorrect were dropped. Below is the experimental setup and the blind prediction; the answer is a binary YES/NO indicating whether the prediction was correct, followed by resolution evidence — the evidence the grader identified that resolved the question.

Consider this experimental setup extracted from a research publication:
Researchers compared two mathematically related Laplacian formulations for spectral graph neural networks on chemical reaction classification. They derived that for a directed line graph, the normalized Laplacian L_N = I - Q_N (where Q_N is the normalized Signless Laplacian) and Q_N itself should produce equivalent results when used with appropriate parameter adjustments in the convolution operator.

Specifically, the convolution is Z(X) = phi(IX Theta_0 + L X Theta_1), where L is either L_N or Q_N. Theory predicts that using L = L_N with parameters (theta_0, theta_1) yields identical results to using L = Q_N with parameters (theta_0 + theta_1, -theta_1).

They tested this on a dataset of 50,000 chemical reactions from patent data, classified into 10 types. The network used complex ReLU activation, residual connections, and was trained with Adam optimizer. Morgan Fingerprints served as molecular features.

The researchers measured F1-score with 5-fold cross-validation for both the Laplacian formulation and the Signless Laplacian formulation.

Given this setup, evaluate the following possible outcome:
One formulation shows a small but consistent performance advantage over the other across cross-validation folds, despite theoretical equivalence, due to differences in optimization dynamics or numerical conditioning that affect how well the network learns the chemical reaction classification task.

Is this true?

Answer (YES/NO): NO